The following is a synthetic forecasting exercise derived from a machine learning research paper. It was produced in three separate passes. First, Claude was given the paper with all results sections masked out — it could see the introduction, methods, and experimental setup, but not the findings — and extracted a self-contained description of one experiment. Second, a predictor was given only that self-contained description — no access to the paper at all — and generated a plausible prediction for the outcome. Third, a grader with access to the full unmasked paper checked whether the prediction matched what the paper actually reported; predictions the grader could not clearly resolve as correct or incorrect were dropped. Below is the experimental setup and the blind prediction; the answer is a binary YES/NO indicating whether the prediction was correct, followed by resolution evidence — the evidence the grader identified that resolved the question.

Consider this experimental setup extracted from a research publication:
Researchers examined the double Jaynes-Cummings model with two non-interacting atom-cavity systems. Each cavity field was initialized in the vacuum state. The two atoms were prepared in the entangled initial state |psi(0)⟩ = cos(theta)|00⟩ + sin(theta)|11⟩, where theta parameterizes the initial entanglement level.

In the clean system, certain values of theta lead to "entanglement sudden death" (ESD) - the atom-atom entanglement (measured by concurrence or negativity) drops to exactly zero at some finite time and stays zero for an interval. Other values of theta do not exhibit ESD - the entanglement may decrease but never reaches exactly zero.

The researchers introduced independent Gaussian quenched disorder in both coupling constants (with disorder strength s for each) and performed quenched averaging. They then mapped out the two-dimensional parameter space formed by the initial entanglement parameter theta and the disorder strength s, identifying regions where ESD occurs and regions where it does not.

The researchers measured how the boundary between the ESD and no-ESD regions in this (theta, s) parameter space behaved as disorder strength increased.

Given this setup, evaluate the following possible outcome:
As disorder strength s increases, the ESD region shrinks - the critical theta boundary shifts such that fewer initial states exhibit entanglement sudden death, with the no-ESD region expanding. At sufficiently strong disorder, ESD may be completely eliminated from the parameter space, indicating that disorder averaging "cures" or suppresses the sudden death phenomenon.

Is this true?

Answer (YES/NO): YES